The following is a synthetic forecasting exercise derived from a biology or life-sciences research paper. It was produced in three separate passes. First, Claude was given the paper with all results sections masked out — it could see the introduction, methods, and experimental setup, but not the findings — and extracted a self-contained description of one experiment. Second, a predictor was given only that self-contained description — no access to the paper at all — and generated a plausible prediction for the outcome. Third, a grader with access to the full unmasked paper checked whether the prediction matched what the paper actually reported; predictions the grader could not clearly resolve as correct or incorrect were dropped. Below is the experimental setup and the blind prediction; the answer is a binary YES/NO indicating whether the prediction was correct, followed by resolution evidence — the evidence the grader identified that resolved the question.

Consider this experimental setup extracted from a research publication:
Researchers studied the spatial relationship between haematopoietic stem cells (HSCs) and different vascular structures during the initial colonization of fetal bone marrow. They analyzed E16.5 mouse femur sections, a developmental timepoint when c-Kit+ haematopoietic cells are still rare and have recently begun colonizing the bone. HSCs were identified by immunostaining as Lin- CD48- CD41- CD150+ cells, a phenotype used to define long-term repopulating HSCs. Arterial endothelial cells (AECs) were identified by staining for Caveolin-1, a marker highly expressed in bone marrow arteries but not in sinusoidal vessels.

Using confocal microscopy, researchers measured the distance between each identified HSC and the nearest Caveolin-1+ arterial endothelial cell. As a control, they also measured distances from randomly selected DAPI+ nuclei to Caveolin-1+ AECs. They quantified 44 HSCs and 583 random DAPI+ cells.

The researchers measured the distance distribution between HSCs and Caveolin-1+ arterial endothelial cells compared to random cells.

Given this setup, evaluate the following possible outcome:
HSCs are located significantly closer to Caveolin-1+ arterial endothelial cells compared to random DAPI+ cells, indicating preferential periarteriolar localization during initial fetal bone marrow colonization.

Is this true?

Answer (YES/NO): YES